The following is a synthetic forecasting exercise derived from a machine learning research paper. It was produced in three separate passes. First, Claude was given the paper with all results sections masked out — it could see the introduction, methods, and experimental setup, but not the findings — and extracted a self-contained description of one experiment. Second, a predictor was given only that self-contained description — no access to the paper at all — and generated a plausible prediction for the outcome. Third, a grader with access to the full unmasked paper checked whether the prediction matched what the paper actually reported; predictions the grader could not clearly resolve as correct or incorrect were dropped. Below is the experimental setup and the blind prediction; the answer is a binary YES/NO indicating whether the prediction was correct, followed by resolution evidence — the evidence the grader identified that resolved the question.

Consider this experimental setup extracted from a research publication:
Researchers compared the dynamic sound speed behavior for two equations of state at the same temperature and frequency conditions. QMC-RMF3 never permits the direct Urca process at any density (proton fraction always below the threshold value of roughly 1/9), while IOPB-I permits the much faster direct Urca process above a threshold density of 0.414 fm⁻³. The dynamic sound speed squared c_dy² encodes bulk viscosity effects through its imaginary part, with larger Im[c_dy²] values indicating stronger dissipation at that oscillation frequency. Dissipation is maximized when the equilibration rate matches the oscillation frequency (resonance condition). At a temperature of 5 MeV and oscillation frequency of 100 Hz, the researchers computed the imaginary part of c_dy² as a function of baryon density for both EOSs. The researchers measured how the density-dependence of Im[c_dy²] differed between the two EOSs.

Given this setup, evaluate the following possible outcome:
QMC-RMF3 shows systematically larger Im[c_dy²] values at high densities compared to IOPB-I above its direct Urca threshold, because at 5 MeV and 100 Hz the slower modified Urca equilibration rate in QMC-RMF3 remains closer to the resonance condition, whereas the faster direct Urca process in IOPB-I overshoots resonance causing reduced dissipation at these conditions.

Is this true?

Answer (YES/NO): YES